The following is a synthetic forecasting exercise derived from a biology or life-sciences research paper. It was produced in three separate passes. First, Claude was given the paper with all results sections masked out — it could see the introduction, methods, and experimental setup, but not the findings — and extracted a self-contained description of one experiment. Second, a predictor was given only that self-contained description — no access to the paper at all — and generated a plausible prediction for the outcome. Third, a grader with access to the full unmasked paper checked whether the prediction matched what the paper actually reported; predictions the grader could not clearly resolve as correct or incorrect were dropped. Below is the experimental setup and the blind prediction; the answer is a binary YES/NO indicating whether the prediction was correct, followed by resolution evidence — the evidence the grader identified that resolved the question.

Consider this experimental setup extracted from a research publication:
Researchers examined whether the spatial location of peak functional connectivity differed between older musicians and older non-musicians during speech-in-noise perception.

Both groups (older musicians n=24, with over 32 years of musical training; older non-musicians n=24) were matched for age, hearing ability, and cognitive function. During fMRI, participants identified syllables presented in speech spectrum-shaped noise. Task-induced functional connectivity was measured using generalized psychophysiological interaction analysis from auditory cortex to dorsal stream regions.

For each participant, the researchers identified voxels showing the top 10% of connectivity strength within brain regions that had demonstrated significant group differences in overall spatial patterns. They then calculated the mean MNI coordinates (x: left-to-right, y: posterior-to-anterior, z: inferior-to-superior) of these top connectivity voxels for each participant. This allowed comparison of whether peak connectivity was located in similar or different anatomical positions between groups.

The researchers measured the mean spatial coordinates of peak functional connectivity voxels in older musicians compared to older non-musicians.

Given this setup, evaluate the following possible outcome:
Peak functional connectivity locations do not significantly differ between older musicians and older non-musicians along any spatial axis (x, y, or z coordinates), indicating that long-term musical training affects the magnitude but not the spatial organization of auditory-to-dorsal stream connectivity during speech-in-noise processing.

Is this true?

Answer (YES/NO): NO